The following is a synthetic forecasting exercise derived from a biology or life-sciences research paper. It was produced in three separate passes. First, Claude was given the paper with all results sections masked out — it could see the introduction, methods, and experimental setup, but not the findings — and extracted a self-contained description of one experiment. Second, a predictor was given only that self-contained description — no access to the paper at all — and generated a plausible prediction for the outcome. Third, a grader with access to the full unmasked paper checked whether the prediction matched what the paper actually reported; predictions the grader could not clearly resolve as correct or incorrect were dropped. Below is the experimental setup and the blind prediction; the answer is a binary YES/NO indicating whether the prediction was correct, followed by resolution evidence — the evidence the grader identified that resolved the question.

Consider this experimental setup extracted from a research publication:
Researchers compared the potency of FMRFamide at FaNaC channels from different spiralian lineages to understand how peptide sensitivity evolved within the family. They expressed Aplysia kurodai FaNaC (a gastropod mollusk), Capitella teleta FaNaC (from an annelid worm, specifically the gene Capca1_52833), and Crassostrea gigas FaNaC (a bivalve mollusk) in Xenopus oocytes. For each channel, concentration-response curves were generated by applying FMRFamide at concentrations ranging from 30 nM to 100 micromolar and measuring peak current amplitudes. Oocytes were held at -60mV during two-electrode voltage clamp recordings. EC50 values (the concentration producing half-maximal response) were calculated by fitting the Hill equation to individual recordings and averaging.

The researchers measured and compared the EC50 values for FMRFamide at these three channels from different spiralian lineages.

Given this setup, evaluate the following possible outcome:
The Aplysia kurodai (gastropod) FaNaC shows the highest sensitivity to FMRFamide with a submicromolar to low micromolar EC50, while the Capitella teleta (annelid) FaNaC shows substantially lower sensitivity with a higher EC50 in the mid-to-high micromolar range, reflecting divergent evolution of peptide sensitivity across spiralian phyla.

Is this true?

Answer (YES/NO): NO